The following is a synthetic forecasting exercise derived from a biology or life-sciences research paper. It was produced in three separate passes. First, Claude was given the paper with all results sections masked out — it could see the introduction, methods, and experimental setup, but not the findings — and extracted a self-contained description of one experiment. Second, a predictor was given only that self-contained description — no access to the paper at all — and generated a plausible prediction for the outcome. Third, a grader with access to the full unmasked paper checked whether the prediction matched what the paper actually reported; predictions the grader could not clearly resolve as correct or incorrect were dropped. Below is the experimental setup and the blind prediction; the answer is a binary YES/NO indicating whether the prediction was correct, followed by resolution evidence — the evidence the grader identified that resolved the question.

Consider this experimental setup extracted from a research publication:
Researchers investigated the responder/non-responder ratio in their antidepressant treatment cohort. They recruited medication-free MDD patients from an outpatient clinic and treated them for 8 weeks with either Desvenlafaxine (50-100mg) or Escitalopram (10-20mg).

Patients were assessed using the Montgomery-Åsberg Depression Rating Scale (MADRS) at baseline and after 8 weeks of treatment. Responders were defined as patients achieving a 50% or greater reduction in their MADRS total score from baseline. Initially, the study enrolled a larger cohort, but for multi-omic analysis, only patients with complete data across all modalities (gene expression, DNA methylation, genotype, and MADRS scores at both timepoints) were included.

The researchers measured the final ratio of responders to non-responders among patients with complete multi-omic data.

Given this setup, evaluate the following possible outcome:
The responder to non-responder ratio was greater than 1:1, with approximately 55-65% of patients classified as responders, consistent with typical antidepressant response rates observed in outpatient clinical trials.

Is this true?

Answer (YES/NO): YES